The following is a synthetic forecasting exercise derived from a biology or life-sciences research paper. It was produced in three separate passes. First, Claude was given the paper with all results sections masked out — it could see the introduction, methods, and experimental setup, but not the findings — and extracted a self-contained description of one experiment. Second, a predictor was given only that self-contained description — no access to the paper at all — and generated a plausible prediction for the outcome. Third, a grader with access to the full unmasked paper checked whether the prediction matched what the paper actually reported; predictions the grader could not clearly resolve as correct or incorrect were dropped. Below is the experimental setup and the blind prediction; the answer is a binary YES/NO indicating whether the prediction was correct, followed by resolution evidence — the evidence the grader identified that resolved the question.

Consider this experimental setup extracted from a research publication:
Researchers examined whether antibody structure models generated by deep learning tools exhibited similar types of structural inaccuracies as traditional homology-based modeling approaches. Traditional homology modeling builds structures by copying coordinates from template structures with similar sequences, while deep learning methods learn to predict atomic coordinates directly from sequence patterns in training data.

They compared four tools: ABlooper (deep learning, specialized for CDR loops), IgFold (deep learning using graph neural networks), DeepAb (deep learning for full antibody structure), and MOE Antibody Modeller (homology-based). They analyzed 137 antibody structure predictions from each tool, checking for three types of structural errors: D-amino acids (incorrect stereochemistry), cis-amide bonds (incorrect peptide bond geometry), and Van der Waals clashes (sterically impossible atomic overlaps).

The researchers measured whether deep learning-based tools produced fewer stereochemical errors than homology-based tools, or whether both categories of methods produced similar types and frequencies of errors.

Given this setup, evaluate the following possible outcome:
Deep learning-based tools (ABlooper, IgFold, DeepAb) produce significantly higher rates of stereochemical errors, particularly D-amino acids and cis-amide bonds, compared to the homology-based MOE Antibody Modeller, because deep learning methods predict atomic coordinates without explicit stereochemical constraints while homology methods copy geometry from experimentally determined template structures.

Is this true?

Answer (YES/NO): NO